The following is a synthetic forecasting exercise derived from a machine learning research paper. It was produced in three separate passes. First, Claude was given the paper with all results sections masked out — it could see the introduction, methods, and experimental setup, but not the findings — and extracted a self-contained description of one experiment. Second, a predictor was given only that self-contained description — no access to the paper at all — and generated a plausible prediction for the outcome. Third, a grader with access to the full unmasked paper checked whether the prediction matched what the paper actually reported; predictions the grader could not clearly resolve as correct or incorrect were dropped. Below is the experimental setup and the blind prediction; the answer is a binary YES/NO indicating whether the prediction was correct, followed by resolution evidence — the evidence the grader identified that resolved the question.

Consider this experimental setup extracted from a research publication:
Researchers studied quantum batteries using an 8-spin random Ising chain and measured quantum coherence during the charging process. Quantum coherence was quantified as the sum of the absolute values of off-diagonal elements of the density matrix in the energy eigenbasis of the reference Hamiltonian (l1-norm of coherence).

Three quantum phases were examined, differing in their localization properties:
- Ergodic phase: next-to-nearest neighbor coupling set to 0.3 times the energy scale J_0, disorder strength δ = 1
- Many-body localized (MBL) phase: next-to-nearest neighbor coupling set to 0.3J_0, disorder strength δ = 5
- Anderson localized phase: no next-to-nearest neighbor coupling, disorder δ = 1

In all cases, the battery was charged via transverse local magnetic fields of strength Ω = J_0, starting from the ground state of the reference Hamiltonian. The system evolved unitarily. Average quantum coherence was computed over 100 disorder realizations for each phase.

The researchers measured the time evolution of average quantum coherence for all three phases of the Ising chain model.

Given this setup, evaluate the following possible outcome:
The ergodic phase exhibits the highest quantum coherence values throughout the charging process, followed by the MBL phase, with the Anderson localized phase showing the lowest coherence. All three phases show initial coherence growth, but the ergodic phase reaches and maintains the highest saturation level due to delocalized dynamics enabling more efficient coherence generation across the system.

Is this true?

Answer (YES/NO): NO